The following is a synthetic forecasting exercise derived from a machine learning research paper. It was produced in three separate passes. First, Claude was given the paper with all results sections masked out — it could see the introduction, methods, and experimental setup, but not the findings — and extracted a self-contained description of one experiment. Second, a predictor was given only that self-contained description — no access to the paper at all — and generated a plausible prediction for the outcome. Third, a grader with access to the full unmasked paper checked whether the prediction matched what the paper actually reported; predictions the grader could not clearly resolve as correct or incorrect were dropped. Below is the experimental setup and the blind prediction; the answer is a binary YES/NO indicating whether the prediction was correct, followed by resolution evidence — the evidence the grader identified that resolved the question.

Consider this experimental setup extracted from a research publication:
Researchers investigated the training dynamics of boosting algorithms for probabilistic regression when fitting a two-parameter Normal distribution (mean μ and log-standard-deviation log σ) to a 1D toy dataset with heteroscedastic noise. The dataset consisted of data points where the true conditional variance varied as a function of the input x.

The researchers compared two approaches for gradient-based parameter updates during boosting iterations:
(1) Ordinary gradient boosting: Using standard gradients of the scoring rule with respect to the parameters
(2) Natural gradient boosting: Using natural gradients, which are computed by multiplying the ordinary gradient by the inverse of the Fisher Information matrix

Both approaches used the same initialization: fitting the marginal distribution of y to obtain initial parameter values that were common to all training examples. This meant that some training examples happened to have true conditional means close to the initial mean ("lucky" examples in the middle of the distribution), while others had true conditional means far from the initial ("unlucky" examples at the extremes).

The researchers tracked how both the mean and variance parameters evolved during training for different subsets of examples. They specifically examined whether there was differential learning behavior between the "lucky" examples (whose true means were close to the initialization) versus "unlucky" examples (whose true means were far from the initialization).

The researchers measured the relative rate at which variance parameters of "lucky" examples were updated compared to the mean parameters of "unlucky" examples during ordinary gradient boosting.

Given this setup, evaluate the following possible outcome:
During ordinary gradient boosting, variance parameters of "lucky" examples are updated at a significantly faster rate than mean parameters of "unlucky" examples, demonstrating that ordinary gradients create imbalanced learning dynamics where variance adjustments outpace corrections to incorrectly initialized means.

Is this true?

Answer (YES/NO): YES